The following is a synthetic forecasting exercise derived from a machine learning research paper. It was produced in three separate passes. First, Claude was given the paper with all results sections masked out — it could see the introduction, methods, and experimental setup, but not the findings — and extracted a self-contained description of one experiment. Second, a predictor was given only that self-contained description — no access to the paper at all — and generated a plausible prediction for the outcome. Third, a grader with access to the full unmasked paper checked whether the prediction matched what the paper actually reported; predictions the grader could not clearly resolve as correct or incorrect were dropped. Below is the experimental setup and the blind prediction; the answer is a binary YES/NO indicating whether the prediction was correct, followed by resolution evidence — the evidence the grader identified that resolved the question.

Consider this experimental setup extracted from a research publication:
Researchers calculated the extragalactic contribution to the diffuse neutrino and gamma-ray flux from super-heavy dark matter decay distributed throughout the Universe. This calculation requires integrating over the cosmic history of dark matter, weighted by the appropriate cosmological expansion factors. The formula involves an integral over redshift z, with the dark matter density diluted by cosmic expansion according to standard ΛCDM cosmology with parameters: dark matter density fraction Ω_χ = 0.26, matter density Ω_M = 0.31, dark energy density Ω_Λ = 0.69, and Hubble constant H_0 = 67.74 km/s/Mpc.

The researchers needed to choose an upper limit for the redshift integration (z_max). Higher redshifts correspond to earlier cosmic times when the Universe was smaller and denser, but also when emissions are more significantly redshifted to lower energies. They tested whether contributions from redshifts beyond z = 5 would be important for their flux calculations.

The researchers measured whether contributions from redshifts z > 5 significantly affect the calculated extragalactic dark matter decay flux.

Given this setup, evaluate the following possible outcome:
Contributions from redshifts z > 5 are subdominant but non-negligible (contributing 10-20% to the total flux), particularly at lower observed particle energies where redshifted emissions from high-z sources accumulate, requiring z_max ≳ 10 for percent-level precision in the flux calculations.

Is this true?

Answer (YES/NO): NO